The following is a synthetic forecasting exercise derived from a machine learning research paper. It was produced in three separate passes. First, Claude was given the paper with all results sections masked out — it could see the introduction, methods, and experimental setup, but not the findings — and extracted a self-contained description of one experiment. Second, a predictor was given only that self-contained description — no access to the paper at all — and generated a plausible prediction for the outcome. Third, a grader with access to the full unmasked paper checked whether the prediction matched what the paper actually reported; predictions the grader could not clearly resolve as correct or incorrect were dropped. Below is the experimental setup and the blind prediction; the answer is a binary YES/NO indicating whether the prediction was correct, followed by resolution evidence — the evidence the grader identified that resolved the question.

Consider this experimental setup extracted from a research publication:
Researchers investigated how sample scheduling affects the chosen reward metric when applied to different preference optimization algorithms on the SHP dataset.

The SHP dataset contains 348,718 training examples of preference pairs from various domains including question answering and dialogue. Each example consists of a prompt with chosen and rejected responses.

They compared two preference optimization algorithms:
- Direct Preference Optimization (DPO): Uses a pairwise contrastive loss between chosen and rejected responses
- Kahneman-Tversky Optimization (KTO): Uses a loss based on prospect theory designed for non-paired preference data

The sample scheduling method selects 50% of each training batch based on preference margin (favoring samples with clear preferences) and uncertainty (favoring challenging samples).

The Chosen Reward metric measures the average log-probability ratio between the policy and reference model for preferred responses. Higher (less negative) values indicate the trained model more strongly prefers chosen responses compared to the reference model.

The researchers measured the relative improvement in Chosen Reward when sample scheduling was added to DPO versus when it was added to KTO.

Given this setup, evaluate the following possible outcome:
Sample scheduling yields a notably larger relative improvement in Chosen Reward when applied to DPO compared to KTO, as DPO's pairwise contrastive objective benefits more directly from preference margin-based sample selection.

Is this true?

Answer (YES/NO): YES